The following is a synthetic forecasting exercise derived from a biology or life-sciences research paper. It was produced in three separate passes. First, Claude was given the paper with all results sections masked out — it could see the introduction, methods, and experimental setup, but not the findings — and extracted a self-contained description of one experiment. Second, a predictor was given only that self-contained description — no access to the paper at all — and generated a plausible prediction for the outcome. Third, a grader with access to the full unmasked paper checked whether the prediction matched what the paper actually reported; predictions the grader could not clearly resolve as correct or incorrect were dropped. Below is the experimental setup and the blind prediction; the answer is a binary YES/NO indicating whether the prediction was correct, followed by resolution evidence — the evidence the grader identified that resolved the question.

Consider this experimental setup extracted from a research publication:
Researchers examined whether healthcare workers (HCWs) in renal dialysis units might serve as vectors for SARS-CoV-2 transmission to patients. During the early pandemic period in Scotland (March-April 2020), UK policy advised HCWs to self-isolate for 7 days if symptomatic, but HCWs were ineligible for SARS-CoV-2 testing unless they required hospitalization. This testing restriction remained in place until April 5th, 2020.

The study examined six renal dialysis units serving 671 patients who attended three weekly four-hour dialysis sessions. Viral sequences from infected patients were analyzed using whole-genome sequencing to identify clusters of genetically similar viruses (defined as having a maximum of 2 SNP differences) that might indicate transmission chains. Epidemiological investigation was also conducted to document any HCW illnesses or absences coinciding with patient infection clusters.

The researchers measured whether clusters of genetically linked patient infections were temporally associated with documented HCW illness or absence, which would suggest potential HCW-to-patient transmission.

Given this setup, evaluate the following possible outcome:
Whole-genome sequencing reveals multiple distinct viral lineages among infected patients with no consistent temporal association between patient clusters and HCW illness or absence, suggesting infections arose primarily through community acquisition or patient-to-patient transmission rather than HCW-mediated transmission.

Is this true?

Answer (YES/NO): NO